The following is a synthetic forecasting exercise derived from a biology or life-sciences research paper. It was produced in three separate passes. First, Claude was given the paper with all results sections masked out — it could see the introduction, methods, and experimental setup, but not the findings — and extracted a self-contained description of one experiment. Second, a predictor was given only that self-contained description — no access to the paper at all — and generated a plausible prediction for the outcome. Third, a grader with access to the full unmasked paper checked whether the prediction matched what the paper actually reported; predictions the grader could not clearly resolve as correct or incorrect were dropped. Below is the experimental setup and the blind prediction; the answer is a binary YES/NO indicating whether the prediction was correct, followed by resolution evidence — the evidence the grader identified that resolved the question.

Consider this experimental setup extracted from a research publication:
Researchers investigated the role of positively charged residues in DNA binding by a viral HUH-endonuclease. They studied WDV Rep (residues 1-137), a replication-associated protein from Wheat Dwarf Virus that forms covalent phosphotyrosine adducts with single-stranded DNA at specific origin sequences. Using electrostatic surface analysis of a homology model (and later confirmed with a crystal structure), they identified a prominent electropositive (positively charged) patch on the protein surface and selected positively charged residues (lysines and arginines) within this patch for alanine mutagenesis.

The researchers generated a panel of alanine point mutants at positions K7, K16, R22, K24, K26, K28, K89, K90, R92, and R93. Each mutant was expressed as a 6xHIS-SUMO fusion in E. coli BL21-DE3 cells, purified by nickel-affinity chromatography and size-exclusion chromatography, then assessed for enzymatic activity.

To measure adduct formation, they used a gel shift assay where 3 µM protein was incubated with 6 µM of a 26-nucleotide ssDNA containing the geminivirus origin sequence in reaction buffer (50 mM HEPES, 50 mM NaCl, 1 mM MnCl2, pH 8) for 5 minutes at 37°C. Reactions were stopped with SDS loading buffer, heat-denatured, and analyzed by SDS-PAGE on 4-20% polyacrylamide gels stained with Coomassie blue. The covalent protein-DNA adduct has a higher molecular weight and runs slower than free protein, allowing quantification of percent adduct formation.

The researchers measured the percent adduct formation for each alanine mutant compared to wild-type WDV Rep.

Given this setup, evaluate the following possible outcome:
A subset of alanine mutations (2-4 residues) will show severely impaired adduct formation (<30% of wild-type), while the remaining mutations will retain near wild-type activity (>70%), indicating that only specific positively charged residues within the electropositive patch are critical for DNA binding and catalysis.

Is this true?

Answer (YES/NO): NO